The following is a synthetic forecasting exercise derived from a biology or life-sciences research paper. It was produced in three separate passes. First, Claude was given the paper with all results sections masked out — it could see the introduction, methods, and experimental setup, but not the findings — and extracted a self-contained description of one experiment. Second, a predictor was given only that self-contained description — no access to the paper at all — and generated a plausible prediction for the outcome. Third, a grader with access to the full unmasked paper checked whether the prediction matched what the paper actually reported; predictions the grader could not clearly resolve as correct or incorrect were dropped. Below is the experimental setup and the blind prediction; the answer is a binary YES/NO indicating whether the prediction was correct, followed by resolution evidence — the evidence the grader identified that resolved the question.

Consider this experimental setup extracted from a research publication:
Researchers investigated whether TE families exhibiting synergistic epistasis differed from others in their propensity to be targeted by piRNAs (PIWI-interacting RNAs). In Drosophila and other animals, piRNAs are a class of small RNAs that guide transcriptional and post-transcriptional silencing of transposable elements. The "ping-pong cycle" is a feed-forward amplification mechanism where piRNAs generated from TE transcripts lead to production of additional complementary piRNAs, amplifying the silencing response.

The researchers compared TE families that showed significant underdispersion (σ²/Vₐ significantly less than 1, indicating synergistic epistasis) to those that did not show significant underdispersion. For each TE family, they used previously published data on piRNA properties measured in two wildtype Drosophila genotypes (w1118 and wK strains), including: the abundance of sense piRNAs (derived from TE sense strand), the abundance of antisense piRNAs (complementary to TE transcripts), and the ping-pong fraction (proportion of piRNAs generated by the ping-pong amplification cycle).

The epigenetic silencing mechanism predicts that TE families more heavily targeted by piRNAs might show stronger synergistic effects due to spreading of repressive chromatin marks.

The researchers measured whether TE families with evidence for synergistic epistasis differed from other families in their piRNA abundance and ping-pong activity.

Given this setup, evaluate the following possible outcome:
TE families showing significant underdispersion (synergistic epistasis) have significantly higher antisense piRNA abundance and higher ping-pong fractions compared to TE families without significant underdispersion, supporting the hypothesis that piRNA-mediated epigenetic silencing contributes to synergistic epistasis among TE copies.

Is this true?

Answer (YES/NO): NO